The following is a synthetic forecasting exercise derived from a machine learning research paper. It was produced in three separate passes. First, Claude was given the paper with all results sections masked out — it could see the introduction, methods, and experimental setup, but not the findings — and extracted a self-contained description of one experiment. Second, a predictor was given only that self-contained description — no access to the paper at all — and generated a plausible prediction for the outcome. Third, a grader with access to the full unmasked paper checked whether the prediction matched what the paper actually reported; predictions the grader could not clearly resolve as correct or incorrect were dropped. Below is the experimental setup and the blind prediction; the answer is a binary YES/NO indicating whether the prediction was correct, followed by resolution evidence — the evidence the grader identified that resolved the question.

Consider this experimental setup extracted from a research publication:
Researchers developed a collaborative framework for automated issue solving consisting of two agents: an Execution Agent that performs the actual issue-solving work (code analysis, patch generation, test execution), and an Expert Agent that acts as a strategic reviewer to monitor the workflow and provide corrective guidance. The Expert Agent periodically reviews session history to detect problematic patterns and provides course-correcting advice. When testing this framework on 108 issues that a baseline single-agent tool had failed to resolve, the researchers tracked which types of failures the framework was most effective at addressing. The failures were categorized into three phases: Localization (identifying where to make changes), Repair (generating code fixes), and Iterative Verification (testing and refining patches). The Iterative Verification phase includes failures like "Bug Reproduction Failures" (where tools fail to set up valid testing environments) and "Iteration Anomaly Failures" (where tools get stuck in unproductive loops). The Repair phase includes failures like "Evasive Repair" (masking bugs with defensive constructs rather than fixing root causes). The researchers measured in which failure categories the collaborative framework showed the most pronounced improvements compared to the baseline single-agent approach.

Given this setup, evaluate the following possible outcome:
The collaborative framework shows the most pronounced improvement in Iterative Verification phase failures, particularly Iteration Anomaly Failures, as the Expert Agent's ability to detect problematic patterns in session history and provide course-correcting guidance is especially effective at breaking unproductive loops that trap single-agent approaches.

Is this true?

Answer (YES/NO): NO